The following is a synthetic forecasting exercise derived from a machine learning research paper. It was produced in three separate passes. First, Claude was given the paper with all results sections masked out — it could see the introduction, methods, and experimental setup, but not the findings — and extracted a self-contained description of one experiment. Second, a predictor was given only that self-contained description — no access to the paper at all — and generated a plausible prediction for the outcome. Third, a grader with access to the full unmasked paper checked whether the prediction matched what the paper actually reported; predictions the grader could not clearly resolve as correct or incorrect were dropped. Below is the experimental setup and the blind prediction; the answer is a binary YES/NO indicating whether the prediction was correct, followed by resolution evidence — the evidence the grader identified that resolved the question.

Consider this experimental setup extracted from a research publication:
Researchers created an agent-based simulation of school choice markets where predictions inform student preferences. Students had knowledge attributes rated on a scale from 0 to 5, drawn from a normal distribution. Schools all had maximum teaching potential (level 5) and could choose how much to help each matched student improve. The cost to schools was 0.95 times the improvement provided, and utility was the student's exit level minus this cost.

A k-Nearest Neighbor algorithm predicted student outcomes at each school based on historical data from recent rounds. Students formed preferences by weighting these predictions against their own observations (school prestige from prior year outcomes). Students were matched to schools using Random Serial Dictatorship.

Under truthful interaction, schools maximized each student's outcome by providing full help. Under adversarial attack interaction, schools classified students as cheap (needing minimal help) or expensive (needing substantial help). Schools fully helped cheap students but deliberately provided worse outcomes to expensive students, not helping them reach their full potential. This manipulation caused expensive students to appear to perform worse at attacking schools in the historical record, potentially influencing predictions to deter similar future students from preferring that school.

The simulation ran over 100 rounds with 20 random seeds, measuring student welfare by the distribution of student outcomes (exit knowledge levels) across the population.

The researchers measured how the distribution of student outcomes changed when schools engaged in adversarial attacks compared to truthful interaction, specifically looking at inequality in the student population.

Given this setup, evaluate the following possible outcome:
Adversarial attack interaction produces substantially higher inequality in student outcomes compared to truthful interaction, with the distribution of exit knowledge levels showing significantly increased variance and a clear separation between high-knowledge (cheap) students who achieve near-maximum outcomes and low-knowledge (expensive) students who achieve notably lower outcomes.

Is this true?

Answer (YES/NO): YES